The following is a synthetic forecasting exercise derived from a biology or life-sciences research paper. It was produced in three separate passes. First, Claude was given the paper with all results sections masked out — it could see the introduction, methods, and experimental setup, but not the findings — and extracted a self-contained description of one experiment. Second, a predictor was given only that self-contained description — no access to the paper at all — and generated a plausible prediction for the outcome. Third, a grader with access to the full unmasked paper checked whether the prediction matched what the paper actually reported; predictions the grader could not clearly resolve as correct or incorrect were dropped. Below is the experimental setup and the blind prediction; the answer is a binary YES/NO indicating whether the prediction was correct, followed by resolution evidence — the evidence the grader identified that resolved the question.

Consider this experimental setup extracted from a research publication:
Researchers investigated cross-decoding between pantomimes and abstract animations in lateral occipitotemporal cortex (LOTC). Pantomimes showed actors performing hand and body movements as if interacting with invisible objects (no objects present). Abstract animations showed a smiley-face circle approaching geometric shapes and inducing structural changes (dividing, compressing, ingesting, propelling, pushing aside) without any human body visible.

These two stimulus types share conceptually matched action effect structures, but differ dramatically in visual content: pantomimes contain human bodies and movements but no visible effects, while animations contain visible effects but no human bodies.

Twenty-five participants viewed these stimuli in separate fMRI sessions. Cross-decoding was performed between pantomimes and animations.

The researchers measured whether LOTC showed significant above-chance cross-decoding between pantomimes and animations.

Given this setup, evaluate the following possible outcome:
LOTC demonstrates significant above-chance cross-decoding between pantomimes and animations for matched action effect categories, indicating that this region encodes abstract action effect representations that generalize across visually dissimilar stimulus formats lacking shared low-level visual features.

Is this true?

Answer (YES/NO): YES